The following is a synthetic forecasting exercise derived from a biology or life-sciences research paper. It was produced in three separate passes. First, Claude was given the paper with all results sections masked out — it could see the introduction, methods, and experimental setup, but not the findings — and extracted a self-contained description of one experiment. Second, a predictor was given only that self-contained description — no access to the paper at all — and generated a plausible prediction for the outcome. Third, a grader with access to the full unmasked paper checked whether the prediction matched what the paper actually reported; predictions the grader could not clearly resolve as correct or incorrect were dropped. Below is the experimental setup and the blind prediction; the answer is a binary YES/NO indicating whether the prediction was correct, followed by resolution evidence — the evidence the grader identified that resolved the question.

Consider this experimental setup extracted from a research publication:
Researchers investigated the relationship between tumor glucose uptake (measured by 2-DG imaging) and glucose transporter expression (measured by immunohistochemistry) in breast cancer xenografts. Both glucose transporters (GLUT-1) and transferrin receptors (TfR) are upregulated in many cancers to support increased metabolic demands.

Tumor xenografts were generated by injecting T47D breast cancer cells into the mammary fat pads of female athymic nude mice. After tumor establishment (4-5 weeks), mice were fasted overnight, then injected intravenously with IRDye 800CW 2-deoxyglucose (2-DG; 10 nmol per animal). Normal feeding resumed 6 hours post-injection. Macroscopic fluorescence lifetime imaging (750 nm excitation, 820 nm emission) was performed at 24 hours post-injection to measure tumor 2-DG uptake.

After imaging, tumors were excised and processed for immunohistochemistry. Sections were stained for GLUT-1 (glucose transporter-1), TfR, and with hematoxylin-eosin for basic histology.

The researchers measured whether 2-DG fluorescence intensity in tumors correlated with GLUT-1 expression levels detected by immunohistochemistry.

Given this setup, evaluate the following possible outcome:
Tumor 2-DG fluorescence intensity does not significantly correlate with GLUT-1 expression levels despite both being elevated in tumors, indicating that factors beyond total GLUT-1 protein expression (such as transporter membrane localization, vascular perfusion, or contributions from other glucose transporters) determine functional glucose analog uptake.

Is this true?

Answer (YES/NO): NO